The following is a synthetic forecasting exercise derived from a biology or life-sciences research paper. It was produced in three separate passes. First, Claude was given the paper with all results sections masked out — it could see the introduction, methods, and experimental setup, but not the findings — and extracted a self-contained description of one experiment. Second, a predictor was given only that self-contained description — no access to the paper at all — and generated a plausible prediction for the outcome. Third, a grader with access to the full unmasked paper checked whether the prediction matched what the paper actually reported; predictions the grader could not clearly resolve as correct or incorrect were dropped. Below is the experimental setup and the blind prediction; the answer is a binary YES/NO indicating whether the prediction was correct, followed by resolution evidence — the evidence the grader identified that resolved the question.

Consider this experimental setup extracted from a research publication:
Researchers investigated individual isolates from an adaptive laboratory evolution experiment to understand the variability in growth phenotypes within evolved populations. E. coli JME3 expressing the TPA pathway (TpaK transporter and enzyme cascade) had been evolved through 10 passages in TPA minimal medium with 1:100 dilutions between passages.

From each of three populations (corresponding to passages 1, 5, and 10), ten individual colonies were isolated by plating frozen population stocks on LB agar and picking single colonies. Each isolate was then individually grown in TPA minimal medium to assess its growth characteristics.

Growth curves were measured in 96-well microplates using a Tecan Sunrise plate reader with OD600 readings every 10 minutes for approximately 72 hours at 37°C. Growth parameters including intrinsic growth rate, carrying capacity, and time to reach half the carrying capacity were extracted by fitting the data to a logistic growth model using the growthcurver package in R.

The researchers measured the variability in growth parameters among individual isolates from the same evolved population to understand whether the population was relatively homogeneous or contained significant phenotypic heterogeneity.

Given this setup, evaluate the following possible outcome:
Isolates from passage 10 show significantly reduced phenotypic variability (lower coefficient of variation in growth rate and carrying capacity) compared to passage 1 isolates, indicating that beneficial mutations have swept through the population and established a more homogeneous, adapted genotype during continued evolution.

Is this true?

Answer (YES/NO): NO